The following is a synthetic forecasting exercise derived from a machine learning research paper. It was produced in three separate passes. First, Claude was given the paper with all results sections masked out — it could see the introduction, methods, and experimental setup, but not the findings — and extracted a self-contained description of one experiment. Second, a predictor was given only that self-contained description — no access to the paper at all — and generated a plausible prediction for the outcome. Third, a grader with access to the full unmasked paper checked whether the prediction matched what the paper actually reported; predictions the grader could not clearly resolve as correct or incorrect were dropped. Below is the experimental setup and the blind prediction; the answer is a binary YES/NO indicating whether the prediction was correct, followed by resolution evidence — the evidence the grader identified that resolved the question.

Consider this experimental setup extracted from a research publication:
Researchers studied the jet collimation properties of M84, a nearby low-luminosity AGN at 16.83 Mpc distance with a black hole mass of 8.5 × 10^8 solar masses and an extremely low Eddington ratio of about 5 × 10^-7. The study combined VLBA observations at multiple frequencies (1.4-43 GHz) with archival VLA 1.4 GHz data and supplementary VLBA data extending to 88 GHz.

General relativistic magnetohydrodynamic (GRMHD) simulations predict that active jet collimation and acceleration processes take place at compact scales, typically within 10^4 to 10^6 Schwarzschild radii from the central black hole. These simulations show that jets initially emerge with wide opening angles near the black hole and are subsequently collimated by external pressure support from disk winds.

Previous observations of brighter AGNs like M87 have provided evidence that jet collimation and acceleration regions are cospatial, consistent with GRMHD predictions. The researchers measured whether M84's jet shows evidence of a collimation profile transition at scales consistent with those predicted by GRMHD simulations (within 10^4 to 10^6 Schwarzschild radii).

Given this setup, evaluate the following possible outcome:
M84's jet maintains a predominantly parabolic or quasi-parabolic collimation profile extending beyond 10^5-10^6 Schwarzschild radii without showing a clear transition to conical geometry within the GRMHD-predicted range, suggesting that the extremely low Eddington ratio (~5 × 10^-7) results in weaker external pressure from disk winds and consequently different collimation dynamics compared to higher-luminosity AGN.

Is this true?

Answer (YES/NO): NO